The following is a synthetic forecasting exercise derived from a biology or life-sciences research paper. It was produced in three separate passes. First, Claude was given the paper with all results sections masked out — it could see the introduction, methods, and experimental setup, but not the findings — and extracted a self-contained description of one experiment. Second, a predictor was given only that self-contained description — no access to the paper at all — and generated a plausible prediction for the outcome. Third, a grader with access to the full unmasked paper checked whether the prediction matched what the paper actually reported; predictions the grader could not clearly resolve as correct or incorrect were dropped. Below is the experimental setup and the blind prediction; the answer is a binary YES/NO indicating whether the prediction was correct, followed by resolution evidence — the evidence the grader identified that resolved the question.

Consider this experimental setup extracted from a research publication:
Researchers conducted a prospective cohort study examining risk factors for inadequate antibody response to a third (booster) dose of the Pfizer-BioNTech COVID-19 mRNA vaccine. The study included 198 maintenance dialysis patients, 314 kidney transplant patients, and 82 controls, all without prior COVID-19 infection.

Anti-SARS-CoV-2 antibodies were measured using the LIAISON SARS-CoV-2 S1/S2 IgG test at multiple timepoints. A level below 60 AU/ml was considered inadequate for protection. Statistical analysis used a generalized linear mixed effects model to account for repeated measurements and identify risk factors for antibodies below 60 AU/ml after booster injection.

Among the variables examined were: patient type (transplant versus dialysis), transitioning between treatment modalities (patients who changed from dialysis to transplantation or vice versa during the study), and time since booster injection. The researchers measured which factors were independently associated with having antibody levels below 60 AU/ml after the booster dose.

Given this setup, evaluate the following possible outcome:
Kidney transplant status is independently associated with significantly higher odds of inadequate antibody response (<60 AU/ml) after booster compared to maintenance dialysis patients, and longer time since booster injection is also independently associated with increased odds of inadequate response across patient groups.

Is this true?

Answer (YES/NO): NO